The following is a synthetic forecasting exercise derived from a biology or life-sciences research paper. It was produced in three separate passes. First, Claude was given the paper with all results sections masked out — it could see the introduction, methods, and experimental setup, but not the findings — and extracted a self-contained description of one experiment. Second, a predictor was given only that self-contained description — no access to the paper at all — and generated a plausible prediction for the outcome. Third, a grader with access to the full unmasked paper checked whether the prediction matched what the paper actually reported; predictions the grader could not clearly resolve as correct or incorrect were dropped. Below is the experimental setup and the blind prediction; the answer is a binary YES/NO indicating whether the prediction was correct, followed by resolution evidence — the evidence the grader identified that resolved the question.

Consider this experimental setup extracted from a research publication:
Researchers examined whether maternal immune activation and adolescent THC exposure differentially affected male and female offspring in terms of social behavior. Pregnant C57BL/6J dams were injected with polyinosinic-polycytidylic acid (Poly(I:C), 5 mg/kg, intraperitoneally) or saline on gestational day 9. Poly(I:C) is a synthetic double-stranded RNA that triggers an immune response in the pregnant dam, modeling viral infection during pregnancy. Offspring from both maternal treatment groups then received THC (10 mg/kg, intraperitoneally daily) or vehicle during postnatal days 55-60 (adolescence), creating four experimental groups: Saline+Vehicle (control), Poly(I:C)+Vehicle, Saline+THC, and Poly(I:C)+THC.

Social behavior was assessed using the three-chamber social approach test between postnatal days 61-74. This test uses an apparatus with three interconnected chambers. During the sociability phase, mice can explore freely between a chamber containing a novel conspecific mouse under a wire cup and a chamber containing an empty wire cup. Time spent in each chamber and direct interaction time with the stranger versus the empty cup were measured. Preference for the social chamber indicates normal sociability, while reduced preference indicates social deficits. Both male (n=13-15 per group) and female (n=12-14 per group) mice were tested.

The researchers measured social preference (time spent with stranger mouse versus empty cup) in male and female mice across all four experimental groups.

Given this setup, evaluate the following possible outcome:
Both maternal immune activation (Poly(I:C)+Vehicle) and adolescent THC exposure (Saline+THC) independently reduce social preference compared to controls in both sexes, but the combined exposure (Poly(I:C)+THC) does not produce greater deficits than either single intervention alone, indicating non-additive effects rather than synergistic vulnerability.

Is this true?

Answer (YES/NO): NO